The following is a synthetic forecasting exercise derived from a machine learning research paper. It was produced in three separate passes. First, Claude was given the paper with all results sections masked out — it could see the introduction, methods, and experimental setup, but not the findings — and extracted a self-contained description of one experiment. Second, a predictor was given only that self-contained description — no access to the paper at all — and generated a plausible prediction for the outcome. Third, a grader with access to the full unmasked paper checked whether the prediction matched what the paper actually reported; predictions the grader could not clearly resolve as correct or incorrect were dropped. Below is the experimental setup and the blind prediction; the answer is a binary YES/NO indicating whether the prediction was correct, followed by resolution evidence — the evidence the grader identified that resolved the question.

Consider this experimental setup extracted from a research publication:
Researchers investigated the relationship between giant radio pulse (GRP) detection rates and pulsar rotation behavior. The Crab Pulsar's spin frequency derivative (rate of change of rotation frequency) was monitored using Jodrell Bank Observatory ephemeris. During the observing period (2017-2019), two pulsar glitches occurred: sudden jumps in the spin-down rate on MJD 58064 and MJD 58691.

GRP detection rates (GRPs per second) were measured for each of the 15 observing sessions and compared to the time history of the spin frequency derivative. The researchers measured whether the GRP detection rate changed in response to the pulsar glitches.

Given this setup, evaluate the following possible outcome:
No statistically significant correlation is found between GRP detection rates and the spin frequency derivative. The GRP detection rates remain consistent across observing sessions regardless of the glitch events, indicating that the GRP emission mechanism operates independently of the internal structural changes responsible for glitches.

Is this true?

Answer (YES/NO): YES